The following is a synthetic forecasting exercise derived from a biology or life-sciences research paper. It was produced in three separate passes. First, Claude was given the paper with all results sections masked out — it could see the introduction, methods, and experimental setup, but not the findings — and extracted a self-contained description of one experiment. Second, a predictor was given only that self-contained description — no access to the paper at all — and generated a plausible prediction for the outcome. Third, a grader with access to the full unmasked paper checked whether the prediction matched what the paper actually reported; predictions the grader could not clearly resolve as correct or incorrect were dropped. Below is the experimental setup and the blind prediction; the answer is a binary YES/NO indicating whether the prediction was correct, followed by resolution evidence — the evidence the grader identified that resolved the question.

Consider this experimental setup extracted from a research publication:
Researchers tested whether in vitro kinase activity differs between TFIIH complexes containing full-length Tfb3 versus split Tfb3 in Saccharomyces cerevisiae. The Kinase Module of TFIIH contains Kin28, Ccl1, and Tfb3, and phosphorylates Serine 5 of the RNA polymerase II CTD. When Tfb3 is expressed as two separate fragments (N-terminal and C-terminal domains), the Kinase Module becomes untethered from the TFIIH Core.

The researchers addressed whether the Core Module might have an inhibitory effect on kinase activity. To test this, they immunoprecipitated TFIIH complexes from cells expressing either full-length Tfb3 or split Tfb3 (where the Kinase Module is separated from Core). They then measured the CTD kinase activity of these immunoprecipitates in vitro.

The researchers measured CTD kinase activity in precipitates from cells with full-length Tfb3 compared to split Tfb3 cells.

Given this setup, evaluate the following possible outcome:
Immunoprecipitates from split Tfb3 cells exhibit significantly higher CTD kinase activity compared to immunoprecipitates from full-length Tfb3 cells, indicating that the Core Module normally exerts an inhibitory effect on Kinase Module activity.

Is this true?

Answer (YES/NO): NO